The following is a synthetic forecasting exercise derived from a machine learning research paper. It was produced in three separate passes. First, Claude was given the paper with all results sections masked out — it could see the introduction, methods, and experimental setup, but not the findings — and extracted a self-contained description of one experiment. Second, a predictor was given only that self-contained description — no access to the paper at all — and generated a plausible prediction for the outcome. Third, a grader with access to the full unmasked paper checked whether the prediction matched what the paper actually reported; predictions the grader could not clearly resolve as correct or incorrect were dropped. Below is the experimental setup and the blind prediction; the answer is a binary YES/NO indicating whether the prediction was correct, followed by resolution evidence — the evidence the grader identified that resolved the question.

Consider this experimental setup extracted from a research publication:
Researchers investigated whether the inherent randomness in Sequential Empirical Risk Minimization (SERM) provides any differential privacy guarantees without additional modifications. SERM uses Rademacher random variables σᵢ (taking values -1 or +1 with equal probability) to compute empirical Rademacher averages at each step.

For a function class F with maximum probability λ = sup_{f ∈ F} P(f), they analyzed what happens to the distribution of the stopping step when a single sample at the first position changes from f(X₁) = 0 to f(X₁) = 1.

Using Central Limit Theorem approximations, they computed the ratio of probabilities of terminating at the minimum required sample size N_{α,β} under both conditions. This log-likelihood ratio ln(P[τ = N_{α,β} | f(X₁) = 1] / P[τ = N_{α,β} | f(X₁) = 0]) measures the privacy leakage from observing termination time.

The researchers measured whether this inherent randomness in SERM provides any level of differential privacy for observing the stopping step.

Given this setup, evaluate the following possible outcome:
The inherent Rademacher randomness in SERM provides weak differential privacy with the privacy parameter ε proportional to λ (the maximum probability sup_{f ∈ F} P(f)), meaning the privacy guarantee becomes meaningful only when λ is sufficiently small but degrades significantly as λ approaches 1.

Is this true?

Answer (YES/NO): NO